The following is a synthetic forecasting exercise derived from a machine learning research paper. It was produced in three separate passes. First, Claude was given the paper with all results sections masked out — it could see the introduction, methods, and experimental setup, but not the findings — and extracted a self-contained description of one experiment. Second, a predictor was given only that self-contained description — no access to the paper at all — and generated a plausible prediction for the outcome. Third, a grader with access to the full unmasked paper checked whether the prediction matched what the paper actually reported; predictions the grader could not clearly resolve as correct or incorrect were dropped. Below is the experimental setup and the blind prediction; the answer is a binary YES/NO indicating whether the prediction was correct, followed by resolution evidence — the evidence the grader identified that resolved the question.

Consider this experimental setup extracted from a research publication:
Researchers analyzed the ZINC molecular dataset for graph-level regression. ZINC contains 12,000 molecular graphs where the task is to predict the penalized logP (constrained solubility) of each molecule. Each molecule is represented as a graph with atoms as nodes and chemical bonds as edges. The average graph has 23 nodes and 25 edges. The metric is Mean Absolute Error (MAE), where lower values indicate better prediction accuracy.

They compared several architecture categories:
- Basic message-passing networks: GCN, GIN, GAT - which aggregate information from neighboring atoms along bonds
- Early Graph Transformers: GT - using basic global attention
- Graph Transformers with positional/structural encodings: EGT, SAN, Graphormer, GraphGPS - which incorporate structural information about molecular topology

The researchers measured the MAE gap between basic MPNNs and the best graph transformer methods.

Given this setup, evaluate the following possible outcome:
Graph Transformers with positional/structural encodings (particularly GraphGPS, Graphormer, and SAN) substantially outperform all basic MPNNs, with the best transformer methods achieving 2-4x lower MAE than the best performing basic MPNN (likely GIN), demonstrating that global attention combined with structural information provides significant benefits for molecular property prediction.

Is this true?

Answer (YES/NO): NO